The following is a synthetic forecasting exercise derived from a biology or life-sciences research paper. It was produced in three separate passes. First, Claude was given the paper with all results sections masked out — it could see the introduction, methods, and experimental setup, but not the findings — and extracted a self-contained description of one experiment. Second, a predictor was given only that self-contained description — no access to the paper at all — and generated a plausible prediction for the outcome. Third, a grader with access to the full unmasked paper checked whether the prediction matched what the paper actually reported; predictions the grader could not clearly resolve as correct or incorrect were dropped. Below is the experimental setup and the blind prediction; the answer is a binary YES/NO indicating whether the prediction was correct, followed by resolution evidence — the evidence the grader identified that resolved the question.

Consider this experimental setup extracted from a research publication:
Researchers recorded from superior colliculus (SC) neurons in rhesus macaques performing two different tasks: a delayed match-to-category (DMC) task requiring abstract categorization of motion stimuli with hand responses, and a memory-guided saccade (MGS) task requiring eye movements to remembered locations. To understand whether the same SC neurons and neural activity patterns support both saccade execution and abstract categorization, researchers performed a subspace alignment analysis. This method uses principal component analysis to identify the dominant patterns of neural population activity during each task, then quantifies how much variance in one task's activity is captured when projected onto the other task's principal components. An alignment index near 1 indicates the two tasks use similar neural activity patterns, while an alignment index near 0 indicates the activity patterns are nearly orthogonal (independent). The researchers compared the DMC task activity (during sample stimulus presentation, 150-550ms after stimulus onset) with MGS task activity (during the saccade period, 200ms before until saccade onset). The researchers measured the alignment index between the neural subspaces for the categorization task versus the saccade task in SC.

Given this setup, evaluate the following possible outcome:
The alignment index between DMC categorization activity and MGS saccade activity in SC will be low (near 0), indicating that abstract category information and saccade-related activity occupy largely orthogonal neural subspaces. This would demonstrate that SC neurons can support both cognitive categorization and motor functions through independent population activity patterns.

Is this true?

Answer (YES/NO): YES